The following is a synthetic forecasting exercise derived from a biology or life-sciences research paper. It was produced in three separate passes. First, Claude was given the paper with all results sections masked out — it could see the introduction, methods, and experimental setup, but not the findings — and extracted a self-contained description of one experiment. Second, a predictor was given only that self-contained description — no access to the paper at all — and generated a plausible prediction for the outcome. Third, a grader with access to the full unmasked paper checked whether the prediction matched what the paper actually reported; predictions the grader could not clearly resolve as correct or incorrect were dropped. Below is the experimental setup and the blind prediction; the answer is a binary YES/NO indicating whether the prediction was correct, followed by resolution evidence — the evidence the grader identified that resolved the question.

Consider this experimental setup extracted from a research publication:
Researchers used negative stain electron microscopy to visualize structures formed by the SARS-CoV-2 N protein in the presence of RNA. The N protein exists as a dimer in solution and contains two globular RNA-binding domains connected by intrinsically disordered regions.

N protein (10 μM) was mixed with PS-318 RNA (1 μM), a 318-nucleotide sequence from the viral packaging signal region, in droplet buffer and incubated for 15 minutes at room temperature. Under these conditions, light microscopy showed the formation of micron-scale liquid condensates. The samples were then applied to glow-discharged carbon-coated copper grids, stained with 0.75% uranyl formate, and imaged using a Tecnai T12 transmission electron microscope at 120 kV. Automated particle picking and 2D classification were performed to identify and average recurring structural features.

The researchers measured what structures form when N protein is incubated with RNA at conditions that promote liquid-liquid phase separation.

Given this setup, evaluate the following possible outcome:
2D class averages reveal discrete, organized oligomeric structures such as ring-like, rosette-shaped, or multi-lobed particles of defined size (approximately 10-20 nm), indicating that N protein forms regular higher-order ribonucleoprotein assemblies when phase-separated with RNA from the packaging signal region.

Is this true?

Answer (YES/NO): YES